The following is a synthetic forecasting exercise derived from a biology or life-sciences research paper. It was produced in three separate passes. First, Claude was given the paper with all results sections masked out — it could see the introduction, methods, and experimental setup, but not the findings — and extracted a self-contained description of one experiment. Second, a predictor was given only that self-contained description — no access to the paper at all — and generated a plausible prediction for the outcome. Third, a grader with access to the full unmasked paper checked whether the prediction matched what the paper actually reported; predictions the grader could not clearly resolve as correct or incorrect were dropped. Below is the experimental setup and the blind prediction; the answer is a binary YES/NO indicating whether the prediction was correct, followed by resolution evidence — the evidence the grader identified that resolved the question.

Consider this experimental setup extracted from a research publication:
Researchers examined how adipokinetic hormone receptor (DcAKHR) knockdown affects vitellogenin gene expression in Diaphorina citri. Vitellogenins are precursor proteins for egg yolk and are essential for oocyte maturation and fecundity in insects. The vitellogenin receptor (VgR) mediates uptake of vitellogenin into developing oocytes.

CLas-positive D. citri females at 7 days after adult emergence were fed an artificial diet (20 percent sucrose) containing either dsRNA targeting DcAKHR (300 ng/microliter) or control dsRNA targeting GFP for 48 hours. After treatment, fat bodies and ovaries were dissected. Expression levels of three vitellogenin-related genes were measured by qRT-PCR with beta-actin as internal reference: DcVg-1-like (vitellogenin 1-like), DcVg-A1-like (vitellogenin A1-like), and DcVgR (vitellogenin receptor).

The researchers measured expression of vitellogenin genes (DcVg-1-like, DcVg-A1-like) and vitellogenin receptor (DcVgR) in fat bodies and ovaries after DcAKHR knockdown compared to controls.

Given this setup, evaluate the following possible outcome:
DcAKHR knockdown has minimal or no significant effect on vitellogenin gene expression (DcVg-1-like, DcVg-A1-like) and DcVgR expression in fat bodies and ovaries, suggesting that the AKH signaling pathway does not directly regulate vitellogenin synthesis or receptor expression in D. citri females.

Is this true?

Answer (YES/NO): NO